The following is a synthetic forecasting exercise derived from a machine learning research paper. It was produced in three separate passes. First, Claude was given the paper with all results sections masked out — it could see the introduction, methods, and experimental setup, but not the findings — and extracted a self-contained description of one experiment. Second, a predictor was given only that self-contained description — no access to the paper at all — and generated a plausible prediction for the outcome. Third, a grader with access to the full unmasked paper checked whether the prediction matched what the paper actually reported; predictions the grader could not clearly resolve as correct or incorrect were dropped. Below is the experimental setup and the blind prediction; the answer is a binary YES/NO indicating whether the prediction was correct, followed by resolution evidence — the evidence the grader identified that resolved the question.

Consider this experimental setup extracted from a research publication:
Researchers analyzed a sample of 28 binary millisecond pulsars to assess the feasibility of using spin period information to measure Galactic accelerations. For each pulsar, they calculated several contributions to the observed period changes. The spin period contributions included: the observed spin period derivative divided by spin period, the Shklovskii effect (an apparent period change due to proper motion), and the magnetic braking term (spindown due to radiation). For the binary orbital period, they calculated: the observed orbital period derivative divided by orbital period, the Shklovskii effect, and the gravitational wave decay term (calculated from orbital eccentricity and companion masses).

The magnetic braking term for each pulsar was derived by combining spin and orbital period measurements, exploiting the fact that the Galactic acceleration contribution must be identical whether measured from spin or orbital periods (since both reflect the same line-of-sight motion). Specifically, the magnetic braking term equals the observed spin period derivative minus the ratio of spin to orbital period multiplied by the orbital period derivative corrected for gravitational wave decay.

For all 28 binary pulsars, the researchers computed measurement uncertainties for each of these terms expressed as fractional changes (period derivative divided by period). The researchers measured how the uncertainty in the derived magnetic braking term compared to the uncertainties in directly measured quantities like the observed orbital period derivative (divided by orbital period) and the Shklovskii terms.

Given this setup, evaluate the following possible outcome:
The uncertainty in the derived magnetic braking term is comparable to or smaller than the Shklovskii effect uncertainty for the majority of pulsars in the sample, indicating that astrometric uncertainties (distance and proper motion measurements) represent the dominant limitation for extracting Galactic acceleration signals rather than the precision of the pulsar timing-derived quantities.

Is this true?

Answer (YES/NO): NO